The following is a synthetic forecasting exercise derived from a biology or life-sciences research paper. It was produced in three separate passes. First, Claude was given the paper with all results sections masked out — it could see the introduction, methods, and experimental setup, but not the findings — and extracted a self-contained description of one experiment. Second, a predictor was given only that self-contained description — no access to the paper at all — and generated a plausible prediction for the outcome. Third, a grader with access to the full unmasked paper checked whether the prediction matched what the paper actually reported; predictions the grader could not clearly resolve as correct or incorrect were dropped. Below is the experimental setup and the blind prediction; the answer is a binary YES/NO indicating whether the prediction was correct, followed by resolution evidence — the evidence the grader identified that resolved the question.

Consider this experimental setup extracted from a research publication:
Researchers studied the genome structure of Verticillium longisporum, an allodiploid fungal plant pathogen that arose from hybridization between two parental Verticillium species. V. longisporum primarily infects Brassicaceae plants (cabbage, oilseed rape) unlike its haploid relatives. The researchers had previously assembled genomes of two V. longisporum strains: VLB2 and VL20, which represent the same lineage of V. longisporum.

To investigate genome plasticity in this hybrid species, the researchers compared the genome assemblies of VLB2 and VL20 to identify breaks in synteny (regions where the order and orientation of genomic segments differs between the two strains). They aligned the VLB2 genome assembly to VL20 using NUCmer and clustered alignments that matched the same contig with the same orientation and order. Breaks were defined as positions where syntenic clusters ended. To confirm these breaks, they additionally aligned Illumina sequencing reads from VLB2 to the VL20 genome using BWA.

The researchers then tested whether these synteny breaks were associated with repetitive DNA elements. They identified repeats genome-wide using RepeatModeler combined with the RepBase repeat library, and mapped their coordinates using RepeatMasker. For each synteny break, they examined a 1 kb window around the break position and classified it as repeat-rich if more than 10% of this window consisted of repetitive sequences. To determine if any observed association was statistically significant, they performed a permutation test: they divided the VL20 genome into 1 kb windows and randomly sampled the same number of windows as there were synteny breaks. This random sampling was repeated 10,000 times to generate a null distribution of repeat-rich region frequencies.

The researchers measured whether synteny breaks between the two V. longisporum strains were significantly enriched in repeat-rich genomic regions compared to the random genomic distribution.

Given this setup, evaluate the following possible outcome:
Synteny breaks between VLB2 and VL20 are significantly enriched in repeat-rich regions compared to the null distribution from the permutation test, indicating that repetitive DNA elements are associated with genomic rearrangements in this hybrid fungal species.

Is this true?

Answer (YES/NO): YES